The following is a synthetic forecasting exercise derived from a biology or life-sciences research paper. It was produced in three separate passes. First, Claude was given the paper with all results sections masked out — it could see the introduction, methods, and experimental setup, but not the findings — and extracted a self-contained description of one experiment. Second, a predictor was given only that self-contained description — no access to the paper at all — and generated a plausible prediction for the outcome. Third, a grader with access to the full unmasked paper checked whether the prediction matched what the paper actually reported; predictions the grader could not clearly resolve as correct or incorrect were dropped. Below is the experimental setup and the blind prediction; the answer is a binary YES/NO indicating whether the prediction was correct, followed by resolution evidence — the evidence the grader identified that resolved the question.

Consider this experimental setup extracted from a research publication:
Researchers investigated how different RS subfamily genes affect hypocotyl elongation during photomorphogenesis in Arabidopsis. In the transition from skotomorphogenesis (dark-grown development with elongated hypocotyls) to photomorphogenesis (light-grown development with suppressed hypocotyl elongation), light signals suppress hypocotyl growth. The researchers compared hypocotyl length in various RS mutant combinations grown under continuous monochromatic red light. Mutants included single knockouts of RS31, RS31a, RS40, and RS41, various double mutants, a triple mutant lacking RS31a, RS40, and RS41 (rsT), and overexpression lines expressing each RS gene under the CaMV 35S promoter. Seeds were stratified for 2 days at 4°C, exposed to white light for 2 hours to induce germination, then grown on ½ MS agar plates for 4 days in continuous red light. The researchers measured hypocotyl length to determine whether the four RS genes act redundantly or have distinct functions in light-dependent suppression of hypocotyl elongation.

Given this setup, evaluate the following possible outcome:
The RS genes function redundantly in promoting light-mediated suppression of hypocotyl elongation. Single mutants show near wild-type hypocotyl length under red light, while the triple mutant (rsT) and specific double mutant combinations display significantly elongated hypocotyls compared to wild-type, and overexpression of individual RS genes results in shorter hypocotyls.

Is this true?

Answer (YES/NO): NO